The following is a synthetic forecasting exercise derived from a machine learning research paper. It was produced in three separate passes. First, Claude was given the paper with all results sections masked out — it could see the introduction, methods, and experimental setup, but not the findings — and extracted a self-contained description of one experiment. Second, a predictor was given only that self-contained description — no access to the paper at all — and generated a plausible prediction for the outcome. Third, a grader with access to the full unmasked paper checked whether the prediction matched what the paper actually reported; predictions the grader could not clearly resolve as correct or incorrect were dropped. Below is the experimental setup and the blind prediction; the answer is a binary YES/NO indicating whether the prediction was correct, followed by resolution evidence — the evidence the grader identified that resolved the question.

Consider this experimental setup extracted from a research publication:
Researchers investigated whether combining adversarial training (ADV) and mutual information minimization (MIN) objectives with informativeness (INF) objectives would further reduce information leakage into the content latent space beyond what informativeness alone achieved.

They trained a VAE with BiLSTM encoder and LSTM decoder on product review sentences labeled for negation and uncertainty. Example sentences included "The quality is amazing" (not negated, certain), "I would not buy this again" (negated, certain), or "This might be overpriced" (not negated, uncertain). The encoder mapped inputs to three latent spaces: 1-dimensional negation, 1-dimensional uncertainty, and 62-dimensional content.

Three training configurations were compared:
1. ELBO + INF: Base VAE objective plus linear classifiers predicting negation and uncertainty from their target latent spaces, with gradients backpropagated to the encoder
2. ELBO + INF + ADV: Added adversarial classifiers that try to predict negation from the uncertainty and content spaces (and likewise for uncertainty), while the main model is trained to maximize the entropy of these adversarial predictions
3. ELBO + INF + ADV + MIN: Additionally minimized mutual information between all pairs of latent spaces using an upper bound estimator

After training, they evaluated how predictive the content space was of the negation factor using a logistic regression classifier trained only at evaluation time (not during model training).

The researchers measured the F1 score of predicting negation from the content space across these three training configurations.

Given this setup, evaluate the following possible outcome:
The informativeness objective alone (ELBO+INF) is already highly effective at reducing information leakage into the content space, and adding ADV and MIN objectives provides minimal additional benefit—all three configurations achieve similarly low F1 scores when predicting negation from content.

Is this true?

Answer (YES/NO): NO